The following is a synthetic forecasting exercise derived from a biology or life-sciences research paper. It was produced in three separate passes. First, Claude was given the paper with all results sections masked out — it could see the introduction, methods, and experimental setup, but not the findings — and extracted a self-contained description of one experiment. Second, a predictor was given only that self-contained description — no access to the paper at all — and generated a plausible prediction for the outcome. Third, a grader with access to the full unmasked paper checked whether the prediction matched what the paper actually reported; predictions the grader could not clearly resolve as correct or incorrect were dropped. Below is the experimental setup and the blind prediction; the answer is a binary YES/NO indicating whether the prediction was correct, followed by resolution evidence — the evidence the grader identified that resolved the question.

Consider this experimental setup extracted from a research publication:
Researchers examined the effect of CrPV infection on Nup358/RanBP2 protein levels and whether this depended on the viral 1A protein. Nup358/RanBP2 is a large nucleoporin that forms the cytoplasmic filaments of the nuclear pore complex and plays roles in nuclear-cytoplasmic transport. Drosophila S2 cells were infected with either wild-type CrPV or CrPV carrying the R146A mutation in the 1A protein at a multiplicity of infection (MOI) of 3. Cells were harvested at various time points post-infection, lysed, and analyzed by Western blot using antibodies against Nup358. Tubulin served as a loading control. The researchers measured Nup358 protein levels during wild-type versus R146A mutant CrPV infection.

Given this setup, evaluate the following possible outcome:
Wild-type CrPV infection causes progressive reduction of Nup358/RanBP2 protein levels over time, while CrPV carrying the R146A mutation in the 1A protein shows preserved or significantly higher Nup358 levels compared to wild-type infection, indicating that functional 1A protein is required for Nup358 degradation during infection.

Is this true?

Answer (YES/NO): YES